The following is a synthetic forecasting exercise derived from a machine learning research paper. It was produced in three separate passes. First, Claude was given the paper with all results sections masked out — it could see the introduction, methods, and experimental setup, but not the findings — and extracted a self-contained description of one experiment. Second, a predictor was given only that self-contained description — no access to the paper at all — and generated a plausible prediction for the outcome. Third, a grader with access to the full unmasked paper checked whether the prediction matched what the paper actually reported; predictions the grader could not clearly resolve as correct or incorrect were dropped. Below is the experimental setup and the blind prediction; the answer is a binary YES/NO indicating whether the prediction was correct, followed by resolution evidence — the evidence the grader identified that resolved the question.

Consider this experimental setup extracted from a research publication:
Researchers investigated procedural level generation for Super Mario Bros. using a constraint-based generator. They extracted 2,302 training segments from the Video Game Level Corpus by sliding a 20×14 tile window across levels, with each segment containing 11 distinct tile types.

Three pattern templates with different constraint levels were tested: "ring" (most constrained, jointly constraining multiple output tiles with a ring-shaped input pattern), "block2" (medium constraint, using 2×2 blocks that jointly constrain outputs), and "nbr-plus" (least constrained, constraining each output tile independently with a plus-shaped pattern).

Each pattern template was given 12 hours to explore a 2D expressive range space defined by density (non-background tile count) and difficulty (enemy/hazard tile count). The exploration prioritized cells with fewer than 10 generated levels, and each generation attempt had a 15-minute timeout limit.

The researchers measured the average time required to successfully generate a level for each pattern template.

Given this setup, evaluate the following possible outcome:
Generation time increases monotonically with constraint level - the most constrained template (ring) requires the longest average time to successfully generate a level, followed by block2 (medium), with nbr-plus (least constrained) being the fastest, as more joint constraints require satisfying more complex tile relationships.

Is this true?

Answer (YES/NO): YES